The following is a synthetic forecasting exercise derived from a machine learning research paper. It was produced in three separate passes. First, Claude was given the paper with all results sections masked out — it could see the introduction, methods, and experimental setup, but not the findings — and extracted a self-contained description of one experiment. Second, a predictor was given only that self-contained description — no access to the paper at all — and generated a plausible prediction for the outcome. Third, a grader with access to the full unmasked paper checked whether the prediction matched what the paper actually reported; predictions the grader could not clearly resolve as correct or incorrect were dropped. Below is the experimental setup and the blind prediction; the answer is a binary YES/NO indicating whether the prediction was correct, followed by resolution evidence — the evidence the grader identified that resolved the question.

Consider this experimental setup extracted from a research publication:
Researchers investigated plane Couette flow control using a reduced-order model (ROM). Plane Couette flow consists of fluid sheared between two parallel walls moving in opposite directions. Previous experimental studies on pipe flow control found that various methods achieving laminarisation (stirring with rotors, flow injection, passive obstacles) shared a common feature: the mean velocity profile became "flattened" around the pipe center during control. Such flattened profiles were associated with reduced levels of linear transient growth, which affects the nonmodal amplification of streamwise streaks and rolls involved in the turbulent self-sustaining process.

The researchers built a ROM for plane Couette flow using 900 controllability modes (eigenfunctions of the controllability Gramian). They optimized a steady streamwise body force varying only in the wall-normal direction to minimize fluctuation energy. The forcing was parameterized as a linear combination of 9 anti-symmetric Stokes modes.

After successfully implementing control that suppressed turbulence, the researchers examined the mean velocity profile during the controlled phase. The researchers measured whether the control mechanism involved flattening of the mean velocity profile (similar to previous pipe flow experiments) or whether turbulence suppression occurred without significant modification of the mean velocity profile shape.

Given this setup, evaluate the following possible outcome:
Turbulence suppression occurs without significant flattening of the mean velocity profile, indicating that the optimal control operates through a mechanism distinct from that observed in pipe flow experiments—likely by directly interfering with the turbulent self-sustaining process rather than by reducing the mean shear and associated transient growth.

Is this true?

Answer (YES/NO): NO